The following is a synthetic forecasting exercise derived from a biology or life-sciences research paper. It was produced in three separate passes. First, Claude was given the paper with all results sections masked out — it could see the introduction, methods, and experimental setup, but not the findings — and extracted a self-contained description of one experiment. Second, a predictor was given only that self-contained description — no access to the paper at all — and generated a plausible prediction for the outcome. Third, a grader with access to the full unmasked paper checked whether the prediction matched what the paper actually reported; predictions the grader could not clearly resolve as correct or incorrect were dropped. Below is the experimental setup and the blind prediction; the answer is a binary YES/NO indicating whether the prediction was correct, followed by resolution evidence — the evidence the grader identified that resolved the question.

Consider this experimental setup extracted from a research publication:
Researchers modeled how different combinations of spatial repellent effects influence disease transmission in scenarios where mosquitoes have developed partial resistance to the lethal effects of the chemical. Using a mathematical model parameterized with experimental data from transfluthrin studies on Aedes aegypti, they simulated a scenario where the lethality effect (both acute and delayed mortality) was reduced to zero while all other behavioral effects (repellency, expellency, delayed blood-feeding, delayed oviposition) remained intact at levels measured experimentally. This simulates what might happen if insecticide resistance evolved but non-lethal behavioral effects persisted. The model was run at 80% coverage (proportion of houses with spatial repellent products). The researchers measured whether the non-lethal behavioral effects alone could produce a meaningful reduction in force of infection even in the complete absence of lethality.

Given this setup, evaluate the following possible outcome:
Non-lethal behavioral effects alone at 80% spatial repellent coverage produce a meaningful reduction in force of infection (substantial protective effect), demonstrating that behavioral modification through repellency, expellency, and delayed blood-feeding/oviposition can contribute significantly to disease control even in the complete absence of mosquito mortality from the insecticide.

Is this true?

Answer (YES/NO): YES